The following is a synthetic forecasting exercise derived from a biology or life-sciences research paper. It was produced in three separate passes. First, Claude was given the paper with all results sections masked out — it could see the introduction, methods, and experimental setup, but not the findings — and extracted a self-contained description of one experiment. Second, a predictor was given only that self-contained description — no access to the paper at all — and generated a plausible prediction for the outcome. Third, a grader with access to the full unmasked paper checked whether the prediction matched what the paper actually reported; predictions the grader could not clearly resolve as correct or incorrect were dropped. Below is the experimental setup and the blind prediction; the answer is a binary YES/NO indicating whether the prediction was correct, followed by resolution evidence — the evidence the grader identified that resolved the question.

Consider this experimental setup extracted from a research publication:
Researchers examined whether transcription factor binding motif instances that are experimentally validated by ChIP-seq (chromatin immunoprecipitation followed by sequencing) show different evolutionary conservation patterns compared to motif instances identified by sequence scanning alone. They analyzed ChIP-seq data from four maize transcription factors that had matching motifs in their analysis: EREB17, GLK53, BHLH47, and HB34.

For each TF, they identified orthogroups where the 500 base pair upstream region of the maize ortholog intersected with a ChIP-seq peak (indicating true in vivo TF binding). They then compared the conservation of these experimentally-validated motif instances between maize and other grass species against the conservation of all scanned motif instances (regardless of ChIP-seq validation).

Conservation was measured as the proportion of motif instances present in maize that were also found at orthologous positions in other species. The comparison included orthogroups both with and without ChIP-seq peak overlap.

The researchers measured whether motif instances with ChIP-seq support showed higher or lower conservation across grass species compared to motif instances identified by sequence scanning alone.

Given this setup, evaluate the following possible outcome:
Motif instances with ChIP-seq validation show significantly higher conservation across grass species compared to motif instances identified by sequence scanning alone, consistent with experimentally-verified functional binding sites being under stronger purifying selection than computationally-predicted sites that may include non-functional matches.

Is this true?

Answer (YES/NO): NO